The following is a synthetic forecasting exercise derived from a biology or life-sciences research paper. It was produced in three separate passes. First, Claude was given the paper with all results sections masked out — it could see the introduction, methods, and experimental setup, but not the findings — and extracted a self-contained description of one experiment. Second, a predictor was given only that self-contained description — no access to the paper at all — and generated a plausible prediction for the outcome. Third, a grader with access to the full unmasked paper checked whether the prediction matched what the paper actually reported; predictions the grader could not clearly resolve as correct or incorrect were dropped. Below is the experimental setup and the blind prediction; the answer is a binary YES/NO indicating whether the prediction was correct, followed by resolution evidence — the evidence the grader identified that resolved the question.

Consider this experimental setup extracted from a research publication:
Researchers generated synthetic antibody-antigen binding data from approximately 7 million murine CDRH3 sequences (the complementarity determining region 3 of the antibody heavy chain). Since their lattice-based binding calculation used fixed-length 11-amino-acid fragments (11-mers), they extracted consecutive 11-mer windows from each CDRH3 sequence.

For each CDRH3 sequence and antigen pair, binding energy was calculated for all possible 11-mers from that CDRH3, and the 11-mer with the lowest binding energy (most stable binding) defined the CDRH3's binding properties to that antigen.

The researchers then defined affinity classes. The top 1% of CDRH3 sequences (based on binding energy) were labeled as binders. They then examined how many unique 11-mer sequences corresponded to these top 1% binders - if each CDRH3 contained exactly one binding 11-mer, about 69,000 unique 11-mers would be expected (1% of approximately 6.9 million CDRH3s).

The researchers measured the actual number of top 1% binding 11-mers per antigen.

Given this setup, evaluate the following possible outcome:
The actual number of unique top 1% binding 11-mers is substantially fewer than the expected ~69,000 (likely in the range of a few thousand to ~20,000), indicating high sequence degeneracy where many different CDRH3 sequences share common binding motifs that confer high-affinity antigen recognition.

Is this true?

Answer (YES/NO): NO